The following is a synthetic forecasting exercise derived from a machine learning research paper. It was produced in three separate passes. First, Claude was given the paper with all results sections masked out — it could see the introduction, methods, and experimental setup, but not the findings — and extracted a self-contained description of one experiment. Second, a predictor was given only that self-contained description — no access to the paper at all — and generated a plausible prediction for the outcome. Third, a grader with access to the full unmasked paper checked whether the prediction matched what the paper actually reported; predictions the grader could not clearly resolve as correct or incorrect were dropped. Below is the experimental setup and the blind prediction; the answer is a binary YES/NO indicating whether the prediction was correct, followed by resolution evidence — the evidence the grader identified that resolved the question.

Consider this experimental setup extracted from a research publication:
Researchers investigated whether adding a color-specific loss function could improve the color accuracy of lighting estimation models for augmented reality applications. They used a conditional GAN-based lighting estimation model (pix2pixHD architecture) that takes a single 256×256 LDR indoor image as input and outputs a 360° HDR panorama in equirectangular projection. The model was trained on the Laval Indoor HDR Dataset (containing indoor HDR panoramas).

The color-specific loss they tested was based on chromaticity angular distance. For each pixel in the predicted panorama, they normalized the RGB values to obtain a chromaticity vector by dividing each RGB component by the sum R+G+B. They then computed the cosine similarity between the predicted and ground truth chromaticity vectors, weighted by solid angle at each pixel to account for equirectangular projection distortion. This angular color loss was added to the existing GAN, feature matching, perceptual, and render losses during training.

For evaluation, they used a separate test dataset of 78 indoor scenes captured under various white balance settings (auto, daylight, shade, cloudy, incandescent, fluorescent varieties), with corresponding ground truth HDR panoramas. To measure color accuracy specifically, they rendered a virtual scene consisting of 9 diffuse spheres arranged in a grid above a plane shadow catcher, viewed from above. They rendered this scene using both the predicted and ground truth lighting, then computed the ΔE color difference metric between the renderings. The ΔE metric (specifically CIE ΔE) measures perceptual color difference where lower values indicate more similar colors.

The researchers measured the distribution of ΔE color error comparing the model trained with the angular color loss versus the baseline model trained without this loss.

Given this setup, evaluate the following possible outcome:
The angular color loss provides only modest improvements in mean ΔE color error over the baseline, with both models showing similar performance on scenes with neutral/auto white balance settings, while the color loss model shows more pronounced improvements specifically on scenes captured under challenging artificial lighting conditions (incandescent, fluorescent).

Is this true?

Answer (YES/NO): NO